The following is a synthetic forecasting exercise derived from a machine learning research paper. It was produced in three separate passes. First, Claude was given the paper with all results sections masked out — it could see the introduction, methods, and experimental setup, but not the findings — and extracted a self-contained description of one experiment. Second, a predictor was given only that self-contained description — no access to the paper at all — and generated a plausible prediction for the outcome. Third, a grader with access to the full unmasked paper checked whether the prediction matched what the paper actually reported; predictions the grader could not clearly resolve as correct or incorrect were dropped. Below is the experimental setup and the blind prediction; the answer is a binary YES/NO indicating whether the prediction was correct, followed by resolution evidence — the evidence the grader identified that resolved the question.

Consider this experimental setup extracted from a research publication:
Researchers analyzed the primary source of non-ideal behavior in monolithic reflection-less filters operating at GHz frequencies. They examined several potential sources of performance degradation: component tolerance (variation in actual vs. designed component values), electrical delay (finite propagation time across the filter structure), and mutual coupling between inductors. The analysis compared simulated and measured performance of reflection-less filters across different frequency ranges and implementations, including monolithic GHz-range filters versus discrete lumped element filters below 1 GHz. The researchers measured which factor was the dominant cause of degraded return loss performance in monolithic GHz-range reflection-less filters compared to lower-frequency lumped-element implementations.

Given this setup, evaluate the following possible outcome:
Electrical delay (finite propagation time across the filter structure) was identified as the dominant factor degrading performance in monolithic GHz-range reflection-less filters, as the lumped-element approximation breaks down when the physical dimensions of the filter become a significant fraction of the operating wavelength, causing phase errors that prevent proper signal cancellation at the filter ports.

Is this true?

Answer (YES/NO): YES